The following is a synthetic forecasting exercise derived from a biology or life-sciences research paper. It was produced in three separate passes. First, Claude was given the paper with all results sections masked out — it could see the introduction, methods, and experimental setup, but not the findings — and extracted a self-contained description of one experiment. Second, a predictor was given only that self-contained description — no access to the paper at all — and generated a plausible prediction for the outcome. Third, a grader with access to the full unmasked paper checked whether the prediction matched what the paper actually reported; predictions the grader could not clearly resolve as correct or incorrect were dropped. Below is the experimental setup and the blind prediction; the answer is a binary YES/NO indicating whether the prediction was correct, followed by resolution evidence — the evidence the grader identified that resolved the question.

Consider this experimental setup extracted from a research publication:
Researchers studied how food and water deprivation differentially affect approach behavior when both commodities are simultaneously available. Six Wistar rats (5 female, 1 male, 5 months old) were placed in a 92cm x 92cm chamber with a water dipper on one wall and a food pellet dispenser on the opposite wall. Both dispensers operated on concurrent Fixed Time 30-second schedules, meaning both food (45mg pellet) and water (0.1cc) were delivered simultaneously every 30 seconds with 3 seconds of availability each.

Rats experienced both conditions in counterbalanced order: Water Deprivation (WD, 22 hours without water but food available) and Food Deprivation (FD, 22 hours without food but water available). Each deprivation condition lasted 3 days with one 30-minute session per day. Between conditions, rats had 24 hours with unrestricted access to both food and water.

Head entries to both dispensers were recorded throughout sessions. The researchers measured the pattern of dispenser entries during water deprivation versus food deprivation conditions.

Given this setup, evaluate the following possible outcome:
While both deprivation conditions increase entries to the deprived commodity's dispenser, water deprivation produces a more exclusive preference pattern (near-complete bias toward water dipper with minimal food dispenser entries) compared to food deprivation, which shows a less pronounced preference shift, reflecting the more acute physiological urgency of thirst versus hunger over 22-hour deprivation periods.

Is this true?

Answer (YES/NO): NO